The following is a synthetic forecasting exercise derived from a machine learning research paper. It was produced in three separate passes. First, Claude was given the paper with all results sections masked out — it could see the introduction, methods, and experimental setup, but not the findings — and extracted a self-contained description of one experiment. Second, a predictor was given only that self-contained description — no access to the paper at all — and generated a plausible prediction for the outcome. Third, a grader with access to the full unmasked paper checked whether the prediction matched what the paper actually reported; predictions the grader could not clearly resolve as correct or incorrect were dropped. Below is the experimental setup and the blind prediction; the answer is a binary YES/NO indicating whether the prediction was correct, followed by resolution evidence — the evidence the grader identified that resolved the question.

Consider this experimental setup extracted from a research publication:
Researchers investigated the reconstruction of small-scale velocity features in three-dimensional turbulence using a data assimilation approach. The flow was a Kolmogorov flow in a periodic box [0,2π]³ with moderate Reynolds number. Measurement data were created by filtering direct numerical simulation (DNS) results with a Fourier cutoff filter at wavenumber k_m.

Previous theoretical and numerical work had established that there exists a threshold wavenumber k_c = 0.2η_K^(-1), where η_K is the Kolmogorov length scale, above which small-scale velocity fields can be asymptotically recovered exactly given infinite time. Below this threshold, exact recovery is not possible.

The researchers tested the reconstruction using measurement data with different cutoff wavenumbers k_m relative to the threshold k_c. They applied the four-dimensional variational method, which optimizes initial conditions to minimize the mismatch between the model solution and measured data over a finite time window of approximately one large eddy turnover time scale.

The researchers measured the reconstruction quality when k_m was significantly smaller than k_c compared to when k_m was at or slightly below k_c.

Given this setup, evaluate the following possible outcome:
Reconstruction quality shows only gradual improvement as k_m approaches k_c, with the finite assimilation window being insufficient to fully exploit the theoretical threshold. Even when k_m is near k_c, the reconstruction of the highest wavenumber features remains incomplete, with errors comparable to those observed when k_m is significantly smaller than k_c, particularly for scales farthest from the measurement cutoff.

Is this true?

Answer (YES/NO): NO